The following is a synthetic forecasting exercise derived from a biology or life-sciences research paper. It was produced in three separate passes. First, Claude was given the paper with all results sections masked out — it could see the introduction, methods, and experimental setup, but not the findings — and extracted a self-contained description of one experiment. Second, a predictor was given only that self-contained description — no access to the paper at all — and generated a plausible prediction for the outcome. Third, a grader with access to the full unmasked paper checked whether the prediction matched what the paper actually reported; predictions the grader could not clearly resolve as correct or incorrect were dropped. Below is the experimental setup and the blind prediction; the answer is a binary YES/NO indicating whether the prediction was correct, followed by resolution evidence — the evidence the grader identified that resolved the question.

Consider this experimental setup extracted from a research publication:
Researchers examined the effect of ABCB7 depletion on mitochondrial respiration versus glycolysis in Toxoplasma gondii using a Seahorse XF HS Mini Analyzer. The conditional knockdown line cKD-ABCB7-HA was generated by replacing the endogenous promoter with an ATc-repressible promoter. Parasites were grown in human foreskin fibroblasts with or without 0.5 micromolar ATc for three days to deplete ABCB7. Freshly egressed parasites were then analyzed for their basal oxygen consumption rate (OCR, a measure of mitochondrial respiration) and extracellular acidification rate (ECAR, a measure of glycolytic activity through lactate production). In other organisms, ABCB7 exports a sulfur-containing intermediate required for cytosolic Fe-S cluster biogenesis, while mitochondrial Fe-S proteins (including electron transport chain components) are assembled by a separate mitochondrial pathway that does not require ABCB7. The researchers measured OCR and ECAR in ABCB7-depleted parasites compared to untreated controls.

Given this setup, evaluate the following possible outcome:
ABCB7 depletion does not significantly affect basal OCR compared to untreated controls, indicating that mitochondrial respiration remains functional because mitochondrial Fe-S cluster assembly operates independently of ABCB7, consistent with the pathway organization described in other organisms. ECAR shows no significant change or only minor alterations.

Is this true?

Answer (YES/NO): YES